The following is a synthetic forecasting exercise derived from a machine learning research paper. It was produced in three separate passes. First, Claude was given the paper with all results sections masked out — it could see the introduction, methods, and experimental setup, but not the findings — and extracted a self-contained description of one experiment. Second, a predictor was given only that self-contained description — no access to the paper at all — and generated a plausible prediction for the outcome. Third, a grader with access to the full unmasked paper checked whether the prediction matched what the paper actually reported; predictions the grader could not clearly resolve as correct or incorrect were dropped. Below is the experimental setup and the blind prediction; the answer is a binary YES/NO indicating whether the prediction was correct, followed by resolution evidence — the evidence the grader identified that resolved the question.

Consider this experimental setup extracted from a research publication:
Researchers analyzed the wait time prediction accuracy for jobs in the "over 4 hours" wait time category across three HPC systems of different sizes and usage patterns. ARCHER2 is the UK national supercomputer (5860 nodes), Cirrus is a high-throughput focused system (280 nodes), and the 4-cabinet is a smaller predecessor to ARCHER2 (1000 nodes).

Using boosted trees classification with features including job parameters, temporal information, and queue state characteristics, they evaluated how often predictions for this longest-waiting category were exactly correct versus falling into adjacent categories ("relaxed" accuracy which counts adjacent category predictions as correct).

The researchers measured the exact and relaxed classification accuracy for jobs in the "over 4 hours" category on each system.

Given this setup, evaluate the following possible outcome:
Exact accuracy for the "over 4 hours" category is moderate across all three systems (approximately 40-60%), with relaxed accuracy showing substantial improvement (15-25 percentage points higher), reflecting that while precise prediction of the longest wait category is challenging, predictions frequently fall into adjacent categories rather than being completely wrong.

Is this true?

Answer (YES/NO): NO